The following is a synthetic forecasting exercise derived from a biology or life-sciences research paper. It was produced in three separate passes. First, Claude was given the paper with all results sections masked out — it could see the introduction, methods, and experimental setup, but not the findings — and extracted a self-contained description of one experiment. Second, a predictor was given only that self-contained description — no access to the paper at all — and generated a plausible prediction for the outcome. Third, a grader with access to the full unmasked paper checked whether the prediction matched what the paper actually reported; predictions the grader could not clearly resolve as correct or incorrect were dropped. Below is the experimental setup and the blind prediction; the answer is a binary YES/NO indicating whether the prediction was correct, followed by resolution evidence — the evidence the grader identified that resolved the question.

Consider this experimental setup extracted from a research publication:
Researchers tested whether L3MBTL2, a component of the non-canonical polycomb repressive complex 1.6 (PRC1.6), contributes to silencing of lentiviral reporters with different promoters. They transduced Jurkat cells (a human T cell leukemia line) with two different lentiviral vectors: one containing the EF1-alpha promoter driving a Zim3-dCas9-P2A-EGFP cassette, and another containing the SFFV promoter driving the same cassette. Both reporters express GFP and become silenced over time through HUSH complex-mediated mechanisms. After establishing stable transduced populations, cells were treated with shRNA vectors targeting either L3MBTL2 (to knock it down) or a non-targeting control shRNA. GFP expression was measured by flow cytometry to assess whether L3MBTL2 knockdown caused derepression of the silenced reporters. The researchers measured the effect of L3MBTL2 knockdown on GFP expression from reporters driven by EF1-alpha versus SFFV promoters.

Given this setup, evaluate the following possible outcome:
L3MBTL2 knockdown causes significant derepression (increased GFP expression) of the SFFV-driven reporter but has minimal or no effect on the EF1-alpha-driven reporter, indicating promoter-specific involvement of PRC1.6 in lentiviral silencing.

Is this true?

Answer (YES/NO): NO